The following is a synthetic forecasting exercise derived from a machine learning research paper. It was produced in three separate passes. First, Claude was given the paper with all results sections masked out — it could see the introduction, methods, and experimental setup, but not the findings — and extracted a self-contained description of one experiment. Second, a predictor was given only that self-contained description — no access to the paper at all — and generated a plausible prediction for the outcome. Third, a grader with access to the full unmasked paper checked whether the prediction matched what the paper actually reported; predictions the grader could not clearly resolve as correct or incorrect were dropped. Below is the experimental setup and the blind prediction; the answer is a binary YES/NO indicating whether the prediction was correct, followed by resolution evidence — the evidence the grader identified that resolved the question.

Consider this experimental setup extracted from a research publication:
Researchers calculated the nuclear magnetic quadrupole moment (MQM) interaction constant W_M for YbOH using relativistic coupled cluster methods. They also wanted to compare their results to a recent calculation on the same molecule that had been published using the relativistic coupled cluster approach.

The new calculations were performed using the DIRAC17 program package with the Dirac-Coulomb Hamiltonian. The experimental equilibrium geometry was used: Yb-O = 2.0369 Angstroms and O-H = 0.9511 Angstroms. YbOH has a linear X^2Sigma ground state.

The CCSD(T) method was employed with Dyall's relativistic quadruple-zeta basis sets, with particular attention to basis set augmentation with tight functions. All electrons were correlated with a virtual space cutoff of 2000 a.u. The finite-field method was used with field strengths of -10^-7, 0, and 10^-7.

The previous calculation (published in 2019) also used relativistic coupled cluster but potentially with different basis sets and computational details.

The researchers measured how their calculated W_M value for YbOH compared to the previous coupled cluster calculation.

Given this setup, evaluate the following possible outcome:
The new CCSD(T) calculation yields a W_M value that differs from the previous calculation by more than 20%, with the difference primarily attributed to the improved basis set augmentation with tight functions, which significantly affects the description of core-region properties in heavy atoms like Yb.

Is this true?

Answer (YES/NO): NO